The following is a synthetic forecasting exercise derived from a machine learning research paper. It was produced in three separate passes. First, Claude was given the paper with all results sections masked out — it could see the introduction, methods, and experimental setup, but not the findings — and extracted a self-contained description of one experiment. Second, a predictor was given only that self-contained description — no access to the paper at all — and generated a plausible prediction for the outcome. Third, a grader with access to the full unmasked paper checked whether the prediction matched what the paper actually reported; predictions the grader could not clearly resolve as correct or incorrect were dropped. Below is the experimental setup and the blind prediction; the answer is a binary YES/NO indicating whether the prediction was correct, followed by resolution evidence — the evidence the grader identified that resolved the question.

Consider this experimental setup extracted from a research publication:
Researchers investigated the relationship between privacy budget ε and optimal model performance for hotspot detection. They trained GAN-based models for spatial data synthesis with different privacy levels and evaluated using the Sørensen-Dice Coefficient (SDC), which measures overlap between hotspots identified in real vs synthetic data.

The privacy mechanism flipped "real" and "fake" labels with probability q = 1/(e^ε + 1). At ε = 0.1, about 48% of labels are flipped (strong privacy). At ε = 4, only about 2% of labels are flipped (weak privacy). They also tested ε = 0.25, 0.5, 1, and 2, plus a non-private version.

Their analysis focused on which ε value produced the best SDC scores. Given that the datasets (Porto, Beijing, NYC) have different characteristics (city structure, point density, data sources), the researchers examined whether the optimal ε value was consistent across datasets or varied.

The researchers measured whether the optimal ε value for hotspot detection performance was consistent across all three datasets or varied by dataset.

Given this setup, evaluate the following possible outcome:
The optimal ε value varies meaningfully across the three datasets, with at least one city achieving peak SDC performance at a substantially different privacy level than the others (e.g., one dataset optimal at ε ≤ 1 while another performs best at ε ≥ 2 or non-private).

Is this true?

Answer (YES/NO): NO